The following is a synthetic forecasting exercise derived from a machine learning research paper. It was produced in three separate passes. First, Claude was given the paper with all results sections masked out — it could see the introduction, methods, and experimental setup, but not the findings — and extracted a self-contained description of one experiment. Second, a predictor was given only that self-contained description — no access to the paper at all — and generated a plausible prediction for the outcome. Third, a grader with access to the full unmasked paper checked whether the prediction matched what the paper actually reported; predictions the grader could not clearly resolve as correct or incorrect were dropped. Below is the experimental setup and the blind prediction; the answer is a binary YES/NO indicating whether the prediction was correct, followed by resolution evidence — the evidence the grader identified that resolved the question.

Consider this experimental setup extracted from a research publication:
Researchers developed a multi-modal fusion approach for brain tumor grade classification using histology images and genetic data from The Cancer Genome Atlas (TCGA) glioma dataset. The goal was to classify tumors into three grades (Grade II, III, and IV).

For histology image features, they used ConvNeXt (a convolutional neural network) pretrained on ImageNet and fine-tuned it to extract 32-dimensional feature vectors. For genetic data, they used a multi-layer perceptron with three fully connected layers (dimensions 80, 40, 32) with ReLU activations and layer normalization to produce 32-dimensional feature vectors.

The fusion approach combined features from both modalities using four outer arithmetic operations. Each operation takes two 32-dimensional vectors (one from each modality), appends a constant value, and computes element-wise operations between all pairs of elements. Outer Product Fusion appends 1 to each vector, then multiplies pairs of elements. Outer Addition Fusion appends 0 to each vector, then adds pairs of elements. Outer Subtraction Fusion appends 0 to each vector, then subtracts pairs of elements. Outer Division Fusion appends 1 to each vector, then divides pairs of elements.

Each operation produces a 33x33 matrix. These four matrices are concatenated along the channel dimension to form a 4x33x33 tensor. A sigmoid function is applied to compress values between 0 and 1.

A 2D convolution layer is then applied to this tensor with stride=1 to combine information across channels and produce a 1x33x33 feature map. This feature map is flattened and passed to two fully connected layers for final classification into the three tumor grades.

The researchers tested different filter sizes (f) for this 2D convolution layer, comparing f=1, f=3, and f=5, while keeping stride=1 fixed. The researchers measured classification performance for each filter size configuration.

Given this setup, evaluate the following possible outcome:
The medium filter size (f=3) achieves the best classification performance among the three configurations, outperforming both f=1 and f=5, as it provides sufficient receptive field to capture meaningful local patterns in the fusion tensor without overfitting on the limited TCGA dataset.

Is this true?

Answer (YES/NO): NO